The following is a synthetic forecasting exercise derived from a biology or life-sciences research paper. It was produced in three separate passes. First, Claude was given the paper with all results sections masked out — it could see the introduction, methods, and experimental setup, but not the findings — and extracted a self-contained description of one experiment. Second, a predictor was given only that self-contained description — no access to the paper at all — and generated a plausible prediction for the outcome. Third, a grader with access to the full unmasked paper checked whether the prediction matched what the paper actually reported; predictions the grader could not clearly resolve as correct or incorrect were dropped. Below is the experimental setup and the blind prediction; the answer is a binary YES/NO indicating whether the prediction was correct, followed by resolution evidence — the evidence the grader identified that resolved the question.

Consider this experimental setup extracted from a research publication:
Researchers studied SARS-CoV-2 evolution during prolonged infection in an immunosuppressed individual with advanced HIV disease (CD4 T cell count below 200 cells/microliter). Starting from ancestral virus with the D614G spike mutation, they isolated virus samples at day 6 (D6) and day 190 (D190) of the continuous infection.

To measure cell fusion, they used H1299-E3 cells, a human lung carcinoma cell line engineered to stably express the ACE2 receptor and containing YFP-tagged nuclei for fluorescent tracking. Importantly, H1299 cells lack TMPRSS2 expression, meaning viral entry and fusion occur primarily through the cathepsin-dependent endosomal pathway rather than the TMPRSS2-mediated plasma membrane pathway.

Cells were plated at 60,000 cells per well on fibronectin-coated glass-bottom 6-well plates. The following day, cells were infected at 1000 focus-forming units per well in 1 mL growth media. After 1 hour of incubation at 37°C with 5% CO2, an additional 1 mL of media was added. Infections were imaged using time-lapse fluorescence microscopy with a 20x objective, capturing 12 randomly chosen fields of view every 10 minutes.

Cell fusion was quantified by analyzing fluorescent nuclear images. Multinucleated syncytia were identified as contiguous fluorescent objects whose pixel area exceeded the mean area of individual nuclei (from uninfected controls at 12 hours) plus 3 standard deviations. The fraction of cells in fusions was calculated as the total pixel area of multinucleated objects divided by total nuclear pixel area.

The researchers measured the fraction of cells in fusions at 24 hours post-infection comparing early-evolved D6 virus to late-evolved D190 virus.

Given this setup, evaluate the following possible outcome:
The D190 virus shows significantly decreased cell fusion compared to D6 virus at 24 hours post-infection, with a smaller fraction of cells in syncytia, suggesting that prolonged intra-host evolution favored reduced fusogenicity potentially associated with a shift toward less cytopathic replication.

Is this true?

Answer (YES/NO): NO